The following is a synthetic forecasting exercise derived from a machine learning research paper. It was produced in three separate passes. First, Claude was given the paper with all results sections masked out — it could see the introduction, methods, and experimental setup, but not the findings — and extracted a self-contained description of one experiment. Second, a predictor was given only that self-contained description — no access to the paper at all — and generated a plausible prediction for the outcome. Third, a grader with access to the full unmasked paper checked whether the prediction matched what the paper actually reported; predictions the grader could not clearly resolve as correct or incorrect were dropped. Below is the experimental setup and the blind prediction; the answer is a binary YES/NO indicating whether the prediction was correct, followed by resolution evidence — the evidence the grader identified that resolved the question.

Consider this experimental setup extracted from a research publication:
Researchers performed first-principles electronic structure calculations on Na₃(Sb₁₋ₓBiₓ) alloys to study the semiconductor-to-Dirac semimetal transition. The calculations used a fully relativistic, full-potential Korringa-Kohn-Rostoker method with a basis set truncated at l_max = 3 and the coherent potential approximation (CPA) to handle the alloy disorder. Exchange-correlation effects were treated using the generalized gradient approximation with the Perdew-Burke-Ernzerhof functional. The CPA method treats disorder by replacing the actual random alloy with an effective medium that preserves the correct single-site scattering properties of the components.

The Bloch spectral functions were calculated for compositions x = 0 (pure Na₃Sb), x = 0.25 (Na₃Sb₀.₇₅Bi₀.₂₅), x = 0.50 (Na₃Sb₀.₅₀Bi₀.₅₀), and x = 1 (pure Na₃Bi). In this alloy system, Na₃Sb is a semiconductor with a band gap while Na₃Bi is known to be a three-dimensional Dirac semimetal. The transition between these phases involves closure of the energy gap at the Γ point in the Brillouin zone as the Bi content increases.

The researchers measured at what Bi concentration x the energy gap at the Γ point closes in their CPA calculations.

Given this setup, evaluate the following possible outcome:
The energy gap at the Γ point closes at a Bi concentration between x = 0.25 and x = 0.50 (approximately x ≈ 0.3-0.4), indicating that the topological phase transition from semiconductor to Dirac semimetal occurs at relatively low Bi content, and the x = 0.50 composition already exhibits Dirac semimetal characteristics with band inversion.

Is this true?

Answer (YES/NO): NO